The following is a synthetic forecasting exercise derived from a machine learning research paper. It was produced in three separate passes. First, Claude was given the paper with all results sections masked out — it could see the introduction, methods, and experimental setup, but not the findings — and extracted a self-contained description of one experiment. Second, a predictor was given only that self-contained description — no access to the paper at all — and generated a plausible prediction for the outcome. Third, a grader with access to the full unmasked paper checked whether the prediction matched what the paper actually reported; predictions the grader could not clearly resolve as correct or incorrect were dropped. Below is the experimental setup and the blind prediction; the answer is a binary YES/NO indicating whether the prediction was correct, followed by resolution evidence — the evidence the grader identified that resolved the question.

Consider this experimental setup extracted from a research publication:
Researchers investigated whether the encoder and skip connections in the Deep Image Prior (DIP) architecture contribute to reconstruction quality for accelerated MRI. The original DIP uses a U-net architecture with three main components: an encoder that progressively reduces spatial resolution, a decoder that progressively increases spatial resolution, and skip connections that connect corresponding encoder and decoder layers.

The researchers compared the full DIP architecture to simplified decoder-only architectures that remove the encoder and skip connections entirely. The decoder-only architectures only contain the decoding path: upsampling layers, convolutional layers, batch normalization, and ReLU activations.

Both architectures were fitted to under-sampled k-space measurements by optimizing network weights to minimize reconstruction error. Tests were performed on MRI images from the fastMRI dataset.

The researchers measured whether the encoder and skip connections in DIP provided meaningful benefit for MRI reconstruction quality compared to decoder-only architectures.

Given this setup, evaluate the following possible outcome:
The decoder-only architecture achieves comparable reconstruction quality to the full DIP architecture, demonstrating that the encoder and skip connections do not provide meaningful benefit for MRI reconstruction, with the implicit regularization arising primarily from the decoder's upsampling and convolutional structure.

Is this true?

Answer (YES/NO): NO